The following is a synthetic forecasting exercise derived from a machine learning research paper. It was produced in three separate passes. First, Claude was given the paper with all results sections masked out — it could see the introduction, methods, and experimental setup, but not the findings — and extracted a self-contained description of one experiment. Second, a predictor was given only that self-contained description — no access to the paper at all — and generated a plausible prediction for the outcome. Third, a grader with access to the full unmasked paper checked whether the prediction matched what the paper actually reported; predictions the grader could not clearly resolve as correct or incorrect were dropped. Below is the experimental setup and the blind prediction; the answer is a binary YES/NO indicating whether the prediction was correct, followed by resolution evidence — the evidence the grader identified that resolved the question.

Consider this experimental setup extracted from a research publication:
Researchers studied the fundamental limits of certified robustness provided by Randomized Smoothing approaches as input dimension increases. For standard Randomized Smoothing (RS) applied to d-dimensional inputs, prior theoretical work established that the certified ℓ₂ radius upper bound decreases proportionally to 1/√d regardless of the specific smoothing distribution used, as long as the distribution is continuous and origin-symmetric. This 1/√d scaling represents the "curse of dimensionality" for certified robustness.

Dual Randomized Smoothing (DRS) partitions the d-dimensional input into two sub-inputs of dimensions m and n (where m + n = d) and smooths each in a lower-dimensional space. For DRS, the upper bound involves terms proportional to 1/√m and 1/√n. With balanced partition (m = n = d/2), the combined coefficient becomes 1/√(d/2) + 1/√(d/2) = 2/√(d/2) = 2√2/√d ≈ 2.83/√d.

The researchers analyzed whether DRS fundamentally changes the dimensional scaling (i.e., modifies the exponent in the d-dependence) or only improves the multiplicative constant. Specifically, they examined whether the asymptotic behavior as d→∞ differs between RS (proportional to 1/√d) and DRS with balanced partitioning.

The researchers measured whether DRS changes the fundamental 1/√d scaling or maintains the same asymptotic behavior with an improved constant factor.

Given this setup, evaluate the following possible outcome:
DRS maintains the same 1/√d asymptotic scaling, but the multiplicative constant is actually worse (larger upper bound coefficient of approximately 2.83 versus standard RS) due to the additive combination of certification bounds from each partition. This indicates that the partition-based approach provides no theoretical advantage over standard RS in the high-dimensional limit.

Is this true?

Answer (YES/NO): NO